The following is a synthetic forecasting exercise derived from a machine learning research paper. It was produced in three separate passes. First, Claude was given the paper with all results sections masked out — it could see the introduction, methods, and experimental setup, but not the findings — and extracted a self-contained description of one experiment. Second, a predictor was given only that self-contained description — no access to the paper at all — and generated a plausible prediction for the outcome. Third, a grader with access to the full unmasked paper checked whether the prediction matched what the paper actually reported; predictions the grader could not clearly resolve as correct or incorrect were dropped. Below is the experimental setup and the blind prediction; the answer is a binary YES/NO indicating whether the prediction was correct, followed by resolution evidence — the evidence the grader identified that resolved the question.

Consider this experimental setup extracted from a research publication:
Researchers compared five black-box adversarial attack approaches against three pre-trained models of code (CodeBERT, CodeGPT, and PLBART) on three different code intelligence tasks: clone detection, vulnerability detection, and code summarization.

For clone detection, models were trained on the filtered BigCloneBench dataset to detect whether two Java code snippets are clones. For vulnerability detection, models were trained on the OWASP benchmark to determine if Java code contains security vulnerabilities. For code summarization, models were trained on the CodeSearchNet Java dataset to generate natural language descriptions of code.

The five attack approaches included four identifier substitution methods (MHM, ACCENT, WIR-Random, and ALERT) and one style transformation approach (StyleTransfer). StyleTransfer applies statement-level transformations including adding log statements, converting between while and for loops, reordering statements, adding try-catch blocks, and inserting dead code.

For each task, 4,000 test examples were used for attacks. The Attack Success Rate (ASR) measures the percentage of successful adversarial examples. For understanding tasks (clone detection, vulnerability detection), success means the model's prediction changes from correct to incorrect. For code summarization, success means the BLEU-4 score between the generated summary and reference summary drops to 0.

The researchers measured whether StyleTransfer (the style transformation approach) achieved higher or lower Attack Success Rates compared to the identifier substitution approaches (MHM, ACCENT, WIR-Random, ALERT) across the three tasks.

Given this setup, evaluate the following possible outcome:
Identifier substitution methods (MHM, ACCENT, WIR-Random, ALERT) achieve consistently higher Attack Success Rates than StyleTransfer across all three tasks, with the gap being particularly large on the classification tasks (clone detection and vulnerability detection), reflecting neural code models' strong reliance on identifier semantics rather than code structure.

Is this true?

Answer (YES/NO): YES